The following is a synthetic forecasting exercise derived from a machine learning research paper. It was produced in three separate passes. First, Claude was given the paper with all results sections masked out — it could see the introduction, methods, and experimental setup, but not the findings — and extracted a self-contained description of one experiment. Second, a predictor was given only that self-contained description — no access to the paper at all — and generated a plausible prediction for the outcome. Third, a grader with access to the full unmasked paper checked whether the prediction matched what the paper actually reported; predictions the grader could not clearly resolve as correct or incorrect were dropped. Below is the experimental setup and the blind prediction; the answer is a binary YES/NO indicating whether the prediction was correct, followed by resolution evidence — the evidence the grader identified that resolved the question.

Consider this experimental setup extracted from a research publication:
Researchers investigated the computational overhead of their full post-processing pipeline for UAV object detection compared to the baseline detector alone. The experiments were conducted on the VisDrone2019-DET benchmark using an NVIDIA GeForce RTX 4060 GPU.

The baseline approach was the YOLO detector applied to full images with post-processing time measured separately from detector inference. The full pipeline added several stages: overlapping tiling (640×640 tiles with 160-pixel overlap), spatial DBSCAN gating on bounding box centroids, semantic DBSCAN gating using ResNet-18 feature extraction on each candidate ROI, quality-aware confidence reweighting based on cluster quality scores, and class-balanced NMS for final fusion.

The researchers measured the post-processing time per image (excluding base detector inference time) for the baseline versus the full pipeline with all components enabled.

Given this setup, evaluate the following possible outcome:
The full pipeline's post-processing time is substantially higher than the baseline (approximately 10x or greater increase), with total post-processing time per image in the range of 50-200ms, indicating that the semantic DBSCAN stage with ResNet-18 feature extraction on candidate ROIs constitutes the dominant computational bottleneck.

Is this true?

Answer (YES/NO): YES